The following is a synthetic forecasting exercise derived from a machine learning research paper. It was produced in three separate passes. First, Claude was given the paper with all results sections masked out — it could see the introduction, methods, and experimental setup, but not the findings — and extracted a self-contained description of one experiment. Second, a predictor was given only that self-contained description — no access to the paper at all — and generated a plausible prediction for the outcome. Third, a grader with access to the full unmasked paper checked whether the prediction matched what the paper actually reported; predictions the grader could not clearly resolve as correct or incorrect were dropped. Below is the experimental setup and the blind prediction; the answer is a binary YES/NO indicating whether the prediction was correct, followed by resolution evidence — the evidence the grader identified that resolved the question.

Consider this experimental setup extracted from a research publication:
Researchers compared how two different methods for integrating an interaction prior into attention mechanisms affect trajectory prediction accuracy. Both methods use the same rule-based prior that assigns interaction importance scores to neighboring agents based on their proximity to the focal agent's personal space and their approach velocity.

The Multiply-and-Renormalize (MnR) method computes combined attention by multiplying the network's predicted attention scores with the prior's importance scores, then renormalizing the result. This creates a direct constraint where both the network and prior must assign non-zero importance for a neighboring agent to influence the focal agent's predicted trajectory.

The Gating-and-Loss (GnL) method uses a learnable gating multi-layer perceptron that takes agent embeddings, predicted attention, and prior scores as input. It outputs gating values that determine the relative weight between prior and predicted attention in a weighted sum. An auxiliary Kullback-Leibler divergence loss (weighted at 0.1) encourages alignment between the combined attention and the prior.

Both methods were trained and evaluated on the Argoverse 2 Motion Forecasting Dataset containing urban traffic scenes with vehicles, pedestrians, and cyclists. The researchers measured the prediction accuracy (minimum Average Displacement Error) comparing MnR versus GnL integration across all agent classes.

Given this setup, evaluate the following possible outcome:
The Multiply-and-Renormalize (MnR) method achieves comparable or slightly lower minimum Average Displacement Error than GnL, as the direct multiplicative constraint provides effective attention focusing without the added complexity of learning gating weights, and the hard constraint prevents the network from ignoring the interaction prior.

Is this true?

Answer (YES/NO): NO